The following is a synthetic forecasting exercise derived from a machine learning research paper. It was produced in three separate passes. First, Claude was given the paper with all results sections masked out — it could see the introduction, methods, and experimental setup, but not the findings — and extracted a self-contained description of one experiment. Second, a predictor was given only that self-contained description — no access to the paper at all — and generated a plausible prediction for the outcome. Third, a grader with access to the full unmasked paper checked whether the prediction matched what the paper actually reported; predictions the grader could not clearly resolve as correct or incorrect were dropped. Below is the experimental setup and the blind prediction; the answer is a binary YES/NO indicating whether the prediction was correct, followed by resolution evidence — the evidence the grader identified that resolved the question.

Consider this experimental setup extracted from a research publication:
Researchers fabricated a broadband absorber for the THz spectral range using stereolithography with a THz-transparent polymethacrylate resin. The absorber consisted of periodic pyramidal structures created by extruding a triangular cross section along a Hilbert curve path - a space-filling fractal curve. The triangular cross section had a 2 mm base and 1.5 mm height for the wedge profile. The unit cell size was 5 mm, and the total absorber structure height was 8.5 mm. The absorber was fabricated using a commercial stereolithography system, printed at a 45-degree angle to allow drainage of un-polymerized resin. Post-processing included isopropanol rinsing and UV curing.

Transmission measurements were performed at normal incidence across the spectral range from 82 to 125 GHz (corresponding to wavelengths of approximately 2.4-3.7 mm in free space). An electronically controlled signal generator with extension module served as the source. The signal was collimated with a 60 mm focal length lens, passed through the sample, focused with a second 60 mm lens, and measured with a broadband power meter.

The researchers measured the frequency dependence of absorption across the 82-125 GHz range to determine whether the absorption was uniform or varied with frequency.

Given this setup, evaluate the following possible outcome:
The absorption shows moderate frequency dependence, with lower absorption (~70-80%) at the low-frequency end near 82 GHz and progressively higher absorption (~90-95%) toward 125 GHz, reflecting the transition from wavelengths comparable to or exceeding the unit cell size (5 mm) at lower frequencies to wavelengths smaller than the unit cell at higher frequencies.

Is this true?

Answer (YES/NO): NO